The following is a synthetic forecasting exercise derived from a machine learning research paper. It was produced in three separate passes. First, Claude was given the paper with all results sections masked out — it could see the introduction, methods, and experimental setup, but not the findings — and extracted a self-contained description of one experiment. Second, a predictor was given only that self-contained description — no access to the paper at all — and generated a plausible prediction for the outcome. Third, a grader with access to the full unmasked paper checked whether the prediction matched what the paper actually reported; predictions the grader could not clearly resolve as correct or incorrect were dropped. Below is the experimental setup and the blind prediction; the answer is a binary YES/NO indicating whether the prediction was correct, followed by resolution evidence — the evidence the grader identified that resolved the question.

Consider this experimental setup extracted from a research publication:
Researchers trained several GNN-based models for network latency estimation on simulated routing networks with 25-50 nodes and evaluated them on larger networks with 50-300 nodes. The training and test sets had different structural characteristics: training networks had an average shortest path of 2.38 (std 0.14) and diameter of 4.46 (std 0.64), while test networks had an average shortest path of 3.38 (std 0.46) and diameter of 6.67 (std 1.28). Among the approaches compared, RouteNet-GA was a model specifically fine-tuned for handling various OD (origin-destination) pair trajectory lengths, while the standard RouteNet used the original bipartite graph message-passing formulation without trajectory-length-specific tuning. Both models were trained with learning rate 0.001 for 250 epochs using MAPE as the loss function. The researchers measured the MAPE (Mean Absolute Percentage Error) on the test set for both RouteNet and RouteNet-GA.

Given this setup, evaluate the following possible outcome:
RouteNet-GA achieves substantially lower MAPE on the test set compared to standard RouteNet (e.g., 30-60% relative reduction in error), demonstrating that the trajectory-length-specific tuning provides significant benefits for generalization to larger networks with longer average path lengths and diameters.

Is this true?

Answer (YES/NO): NO